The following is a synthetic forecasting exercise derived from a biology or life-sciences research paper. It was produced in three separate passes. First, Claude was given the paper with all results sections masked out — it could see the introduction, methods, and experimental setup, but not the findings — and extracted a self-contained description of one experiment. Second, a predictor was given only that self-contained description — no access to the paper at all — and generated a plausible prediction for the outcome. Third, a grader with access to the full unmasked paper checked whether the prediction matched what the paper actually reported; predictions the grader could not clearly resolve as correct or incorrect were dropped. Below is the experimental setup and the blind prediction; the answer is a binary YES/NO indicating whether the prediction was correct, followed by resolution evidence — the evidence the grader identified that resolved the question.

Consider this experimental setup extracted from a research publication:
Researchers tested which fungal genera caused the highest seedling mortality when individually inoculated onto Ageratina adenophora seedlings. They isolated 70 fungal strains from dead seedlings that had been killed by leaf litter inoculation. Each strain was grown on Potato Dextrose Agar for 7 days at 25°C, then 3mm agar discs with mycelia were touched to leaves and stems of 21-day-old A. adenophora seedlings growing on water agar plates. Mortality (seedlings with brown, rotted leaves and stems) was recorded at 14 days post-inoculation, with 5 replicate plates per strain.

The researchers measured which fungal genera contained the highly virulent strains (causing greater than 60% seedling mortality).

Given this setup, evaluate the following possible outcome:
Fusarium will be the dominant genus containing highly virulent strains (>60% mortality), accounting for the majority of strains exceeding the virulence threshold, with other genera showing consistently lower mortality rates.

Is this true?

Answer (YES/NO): NO